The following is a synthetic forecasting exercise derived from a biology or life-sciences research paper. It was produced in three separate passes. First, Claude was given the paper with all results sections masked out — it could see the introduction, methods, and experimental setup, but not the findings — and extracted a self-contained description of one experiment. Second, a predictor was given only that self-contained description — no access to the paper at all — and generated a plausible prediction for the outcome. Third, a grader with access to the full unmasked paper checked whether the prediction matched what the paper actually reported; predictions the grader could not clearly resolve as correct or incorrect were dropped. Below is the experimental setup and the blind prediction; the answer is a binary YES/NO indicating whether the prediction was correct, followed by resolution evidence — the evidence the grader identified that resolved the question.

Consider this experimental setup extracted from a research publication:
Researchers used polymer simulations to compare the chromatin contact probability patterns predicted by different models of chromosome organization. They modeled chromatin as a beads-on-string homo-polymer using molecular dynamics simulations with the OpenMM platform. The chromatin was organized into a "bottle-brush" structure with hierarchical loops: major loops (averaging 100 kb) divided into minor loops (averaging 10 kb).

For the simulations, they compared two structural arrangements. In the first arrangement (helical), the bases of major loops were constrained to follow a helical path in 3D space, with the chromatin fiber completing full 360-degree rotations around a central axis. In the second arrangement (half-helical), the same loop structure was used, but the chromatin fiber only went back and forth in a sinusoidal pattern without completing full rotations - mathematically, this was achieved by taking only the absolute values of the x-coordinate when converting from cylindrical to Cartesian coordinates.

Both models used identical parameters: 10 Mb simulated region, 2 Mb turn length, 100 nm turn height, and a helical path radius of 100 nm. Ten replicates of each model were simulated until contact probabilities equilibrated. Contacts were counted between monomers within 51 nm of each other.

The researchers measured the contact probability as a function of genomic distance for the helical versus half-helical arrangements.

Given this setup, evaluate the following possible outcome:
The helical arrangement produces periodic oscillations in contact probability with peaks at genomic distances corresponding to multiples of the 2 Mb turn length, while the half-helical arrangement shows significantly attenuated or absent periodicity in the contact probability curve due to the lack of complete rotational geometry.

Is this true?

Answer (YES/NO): NO